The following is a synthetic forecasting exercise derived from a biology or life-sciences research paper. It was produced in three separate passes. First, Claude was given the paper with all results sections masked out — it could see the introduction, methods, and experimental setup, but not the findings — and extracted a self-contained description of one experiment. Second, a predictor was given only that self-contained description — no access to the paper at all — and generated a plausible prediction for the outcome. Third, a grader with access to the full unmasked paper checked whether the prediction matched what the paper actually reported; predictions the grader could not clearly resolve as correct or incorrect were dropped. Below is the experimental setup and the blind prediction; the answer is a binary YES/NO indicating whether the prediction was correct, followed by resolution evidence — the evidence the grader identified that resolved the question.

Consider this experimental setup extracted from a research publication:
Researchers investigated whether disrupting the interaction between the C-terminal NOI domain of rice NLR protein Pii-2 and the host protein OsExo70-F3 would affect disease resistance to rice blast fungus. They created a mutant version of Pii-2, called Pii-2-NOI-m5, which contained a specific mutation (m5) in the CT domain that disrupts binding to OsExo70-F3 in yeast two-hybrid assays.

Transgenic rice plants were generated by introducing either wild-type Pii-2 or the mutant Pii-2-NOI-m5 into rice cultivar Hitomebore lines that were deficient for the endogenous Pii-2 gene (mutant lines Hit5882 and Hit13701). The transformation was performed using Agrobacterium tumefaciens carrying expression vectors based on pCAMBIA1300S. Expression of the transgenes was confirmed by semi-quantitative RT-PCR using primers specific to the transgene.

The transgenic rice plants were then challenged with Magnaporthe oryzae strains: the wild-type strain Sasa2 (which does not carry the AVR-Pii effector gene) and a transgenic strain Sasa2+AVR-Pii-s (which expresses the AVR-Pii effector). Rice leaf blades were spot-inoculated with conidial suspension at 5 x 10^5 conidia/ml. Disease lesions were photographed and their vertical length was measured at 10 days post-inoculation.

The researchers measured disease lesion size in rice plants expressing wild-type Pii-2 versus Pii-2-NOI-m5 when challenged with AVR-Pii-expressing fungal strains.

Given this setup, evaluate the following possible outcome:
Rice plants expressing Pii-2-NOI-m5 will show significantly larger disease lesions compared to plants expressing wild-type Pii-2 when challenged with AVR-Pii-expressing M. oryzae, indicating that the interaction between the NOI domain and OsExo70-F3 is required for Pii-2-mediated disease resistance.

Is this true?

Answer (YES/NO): YES